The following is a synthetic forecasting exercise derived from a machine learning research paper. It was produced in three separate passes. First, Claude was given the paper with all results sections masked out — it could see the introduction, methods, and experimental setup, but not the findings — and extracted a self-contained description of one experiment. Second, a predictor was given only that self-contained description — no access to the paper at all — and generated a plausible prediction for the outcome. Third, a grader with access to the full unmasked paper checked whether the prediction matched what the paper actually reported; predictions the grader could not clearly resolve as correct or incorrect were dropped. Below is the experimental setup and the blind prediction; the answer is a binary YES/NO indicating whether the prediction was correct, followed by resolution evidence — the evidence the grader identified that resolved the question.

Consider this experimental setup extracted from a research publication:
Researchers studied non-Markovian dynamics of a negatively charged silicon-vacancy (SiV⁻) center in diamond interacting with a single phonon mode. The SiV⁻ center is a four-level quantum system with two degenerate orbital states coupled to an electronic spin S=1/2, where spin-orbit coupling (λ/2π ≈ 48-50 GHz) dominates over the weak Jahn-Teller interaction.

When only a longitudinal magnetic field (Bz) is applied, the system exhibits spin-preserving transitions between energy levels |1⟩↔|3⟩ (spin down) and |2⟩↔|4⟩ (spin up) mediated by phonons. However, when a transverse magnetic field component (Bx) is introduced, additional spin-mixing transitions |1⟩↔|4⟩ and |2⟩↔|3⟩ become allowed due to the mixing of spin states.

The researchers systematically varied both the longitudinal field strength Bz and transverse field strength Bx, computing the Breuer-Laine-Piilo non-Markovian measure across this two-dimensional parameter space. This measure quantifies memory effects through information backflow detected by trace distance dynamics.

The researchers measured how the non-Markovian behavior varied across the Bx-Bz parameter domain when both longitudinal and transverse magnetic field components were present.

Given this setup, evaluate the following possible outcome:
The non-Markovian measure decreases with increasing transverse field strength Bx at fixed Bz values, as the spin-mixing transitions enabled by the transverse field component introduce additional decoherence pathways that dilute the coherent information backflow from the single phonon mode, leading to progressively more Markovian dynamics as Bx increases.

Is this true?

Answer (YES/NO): NO